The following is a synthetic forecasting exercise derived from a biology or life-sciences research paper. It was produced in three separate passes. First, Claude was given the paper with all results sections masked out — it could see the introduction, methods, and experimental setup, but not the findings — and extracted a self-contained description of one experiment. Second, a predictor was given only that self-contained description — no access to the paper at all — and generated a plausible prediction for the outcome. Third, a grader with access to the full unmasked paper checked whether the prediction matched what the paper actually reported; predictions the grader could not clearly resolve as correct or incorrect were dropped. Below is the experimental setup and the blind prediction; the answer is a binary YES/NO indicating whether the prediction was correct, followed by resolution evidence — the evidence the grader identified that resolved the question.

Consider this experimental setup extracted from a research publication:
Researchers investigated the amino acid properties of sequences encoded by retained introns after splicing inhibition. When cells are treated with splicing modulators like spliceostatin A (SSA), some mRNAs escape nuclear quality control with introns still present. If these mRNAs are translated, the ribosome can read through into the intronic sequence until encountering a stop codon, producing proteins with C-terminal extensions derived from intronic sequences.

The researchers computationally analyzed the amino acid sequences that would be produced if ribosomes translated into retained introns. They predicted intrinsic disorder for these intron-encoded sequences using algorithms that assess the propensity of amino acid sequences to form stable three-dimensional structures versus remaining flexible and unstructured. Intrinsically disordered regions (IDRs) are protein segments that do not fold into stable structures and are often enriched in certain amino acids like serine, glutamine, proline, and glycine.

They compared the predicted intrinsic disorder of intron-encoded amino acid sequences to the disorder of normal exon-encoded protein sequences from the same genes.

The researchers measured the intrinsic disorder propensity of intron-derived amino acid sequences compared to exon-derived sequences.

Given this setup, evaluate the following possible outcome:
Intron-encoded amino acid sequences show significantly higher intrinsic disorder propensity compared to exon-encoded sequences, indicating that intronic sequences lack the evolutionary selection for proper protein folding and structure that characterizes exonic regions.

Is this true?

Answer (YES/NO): YES